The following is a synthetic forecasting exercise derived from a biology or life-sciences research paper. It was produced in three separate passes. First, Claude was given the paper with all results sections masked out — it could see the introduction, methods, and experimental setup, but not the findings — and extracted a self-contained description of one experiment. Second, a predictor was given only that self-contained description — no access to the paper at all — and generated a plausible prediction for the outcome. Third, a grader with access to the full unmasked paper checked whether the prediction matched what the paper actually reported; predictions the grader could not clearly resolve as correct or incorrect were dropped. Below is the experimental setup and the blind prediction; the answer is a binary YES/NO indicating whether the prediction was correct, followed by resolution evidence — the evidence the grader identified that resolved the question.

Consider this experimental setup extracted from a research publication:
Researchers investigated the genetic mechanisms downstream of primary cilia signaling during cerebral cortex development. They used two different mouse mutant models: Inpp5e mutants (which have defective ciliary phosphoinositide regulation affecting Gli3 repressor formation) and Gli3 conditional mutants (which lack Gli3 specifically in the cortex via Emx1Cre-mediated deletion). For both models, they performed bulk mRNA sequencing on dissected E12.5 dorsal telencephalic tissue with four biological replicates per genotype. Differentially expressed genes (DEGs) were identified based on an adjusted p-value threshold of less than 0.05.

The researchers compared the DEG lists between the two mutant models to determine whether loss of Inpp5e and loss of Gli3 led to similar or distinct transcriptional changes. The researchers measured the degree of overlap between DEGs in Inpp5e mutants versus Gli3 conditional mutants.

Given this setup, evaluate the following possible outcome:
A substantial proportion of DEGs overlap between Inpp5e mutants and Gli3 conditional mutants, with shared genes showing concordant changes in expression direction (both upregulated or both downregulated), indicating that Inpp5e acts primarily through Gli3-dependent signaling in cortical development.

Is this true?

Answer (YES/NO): YES